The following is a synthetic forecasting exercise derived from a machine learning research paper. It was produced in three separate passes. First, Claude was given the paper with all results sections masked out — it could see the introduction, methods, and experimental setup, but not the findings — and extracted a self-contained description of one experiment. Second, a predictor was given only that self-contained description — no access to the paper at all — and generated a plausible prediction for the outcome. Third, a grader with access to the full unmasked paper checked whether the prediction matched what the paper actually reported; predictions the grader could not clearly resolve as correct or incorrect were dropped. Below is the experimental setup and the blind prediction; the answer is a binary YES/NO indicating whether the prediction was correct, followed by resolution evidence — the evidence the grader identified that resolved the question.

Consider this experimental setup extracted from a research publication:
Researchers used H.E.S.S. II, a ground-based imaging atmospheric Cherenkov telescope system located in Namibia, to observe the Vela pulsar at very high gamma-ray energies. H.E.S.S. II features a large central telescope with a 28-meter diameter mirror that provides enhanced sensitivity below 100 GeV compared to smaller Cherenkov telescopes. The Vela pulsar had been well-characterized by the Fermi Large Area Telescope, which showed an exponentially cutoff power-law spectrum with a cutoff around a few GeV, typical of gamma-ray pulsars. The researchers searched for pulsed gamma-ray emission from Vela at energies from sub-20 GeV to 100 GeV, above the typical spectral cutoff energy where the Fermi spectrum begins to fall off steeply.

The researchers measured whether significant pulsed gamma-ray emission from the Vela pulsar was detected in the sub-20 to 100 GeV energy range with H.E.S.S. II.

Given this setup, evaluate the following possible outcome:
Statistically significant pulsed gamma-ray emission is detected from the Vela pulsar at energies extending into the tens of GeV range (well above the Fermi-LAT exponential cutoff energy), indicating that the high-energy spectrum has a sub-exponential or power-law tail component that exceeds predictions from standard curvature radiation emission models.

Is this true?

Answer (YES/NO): NO